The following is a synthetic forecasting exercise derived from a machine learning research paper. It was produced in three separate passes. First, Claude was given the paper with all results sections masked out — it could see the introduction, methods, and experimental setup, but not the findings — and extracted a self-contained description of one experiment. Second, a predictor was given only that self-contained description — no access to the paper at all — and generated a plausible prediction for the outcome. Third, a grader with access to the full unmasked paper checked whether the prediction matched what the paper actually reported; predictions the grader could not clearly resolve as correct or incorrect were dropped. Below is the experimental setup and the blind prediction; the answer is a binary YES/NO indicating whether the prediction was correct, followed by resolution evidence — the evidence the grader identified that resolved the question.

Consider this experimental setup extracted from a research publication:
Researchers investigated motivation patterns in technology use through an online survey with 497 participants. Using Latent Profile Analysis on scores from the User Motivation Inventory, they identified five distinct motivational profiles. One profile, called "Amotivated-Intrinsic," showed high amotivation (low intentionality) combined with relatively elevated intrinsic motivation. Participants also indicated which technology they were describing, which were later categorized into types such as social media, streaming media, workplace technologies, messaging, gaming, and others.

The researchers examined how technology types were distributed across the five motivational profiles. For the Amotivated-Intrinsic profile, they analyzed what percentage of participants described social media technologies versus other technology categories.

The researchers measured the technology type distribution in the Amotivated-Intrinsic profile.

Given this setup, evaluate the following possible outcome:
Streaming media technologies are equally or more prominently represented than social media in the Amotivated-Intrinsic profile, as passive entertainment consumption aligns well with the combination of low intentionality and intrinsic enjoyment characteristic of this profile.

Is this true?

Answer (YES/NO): NO